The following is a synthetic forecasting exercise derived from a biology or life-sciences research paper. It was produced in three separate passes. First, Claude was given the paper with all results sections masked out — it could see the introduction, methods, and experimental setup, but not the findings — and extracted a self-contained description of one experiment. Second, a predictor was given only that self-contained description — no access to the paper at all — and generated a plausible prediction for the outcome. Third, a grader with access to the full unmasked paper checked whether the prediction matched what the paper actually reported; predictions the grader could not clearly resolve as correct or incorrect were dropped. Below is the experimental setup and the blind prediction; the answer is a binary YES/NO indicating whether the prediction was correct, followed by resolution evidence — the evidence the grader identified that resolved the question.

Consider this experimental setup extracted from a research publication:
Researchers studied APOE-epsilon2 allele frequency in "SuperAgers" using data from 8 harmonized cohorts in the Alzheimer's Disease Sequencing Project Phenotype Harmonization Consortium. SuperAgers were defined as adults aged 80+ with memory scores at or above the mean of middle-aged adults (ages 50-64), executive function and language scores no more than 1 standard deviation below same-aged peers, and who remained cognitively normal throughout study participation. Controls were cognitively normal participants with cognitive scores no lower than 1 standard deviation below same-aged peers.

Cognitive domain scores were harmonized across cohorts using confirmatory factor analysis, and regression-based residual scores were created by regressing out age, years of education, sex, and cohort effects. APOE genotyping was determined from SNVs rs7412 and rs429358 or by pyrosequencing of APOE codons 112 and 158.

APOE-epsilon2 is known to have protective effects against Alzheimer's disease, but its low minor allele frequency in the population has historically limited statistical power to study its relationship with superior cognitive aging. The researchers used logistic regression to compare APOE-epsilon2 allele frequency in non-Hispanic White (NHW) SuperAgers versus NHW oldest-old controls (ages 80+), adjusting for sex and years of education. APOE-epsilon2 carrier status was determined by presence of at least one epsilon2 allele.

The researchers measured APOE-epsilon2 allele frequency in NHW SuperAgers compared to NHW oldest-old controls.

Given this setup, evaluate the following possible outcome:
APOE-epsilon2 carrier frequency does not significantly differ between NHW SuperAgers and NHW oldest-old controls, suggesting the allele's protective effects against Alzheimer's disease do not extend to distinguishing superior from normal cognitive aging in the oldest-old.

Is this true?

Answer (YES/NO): NO